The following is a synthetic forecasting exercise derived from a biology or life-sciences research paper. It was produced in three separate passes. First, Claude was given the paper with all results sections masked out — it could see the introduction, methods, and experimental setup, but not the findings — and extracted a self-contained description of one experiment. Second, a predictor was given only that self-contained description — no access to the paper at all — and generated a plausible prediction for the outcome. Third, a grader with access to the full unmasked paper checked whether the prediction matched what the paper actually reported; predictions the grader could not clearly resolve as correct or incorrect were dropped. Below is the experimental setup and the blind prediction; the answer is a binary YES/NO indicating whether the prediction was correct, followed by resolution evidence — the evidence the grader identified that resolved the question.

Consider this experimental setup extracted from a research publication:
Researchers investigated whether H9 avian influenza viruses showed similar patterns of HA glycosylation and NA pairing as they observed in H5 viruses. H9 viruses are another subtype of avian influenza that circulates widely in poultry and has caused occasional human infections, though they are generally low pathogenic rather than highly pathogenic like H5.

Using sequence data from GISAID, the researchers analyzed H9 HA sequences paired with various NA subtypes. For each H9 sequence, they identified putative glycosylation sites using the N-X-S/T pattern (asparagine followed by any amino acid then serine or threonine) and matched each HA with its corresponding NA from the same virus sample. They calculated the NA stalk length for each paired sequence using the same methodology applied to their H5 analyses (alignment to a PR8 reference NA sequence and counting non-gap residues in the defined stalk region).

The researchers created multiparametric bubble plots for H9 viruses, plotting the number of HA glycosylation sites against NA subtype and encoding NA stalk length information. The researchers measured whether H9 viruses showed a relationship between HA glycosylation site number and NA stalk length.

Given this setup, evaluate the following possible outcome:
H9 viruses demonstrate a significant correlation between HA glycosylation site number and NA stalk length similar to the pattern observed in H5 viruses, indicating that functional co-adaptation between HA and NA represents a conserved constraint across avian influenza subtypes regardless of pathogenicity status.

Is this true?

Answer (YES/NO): NO